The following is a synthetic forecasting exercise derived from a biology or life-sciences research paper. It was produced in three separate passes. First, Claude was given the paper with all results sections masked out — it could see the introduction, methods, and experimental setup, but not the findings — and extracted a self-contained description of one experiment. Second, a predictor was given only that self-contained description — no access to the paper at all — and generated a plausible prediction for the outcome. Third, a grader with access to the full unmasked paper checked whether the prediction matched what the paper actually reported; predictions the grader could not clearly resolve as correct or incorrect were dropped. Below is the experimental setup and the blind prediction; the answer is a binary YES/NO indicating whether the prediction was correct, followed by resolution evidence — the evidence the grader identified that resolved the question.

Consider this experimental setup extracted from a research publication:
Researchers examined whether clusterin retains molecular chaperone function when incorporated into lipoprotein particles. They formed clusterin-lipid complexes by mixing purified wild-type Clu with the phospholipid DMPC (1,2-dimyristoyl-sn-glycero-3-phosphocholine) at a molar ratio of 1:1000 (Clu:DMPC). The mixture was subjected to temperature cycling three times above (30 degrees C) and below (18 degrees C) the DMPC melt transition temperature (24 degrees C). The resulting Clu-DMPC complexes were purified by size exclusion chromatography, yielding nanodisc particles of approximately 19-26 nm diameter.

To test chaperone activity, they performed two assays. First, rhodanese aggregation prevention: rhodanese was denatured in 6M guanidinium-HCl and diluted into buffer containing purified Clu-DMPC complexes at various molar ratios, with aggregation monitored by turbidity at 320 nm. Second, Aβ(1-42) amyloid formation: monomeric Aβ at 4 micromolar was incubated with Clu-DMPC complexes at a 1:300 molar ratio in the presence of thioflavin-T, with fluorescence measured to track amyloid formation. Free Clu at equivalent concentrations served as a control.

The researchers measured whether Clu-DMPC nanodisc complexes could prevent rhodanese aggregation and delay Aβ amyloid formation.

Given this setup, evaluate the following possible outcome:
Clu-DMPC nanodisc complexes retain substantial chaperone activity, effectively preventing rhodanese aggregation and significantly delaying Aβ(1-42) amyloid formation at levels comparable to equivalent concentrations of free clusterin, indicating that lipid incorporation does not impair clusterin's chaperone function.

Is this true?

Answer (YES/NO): YES